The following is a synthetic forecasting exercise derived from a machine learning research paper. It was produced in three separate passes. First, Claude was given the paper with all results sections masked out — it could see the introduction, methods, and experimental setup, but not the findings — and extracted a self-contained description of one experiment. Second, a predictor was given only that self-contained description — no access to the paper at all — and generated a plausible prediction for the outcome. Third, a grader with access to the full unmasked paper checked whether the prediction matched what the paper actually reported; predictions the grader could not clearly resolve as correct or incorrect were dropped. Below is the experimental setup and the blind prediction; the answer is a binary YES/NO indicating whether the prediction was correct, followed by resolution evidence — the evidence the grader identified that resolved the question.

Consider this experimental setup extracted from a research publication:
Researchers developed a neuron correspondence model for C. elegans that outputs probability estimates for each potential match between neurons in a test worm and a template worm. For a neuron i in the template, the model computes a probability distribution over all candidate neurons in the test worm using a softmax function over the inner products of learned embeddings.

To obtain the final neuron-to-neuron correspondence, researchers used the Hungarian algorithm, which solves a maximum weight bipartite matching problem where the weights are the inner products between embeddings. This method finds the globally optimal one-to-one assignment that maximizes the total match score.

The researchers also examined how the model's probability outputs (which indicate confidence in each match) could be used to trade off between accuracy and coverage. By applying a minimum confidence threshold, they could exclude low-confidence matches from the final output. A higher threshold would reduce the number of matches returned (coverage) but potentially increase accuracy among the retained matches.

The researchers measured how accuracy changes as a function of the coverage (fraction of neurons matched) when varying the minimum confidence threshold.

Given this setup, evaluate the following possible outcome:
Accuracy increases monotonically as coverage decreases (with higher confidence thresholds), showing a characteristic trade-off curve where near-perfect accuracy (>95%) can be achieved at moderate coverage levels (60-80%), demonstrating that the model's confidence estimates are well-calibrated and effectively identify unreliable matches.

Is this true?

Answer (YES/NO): NO